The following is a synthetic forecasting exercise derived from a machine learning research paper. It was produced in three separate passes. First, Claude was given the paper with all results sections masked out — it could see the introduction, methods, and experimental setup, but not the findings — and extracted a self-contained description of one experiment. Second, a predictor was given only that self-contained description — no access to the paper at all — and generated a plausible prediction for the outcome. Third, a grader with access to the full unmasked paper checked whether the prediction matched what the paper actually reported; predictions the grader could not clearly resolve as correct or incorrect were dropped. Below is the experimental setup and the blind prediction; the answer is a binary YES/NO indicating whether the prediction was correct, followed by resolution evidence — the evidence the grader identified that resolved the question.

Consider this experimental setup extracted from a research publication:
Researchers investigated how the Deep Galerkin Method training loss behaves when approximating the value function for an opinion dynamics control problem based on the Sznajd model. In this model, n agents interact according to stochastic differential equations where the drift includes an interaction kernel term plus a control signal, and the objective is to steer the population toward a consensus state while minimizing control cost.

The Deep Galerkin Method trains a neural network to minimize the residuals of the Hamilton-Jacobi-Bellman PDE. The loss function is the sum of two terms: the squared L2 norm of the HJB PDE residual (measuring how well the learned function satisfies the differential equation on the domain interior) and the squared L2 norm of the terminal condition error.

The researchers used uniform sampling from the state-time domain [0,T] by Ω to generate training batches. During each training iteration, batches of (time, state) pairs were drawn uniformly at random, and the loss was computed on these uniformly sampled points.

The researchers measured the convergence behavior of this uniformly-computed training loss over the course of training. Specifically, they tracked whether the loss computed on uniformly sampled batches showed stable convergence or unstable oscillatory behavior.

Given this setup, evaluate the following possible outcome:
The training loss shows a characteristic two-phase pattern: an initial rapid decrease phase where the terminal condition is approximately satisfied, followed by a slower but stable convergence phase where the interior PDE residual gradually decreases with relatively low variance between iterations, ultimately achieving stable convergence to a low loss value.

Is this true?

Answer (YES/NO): NO